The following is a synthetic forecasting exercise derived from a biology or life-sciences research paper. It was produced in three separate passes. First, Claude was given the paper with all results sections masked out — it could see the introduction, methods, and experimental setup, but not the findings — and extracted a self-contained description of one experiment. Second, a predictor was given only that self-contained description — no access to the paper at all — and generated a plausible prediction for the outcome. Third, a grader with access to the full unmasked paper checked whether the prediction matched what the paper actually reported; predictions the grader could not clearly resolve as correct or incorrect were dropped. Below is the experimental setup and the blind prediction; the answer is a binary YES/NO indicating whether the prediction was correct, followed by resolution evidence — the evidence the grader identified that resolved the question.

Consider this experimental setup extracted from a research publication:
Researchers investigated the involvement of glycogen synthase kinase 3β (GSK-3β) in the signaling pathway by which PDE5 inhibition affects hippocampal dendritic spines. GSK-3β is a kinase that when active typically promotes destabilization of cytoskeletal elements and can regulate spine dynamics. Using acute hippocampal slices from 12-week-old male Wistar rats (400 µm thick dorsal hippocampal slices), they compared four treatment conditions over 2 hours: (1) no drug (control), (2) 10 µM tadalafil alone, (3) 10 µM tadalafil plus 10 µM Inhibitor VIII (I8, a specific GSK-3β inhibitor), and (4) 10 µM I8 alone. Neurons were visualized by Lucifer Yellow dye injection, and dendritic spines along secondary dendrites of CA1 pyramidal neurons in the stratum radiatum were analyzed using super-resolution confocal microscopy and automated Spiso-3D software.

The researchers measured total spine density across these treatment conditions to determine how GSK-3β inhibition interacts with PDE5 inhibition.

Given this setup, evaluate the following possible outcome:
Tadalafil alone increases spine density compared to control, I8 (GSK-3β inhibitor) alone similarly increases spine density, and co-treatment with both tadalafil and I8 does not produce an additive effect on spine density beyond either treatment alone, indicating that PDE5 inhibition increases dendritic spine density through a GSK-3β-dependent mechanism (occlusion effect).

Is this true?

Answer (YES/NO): NO